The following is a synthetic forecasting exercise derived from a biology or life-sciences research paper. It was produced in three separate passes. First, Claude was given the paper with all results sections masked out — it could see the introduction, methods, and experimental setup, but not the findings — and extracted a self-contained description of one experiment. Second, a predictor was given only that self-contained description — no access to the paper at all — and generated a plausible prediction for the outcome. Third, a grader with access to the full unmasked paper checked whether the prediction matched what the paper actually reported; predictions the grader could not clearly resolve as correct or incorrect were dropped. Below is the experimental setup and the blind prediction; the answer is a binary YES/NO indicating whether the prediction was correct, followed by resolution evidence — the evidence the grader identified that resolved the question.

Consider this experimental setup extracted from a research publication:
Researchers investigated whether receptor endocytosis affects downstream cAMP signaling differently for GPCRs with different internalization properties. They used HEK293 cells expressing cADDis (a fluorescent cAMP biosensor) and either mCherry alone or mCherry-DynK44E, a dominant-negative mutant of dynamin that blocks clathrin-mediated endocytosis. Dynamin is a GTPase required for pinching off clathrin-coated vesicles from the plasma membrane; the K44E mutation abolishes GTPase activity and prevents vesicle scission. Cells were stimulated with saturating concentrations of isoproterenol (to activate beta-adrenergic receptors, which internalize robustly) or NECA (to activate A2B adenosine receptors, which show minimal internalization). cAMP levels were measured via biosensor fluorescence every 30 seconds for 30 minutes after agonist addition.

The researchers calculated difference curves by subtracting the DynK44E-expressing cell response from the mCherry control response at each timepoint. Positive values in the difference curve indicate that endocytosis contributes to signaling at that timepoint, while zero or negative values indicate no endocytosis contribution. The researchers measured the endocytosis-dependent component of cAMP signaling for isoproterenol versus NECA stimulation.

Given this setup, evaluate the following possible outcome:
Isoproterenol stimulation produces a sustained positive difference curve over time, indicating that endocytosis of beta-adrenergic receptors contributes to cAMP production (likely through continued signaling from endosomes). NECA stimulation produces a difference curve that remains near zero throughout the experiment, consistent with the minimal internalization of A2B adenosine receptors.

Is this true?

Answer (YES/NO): NO